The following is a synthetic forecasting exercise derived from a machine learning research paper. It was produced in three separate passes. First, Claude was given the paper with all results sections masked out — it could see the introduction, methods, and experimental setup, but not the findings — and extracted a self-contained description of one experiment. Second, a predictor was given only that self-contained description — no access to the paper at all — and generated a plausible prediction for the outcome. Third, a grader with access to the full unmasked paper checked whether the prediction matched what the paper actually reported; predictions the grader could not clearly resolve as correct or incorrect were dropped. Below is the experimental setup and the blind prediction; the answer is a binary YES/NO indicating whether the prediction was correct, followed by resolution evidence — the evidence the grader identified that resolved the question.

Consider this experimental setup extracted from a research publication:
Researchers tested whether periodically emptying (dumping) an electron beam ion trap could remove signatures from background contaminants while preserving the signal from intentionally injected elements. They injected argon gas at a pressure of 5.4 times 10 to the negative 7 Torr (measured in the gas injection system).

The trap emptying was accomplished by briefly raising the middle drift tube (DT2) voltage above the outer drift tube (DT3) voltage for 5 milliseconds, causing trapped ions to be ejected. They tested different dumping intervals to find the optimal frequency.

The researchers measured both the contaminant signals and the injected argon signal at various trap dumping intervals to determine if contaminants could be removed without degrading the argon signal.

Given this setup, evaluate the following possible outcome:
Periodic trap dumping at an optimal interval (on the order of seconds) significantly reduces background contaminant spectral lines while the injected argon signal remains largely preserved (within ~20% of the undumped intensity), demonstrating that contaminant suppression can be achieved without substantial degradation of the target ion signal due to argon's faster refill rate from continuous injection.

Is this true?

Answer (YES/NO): YES